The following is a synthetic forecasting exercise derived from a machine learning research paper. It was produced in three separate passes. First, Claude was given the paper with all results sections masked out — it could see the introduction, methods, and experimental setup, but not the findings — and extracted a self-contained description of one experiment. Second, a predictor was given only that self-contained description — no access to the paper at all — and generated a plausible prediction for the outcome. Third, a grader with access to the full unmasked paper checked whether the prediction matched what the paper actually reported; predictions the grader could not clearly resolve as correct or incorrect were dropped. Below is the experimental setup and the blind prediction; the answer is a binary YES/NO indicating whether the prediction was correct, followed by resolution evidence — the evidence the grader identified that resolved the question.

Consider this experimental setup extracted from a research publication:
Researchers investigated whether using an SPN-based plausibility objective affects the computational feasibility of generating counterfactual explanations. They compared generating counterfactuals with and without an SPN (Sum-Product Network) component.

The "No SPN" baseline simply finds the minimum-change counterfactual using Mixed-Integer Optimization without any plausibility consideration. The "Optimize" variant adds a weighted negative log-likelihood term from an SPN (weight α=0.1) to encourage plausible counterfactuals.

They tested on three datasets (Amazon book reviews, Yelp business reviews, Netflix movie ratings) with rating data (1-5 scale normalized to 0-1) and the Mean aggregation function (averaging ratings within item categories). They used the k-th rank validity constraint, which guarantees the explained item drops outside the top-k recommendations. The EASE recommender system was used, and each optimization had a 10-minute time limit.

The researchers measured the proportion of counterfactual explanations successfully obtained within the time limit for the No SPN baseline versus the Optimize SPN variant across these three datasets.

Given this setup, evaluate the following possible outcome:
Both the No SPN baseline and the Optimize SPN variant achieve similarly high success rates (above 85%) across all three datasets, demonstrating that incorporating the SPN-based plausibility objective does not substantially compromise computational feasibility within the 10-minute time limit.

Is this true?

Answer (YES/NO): NO